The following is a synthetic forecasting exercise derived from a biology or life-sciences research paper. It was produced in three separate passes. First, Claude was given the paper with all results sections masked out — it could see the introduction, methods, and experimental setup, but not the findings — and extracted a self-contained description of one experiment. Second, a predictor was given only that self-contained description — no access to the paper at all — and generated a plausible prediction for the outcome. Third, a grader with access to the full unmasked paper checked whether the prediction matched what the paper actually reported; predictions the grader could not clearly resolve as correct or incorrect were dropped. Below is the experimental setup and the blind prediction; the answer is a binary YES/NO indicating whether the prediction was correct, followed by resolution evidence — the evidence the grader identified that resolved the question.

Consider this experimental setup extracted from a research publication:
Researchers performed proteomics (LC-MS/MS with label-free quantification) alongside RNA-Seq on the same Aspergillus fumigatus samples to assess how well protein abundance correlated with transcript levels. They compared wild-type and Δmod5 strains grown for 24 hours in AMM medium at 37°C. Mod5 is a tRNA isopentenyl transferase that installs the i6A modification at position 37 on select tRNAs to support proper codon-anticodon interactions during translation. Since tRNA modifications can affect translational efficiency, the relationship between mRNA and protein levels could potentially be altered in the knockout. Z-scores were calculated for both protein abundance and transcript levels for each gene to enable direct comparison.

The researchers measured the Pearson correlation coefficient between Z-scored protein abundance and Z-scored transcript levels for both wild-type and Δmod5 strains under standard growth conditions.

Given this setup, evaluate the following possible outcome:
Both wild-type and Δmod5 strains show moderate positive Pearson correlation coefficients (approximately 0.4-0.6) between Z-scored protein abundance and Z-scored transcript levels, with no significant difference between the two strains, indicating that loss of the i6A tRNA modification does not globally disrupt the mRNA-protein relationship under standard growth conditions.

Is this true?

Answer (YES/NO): YES